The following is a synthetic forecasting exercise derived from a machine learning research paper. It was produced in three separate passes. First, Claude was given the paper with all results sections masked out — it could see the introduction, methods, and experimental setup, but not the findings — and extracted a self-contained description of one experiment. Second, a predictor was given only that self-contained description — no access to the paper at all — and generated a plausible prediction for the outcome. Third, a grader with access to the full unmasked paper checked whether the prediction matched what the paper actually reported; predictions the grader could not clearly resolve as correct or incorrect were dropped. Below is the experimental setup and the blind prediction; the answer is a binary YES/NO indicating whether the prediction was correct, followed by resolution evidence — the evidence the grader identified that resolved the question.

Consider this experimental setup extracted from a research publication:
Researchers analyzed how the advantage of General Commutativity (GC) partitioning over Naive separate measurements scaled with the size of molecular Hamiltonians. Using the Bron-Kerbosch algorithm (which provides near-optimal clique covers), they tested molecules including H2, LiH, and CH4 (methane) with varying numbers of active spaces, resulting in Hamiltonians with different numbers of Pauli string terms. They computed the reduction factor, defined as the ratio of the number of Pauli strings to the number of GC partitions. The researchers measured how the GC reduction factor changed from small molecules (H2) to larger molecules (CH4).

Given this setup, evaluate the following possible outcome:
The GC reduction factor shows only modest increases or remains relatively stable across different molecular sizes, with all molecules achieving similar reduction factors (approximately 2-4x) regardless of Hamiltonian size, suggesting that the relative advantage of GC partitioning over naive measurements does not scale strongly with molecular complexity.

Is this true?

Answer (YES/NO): NO